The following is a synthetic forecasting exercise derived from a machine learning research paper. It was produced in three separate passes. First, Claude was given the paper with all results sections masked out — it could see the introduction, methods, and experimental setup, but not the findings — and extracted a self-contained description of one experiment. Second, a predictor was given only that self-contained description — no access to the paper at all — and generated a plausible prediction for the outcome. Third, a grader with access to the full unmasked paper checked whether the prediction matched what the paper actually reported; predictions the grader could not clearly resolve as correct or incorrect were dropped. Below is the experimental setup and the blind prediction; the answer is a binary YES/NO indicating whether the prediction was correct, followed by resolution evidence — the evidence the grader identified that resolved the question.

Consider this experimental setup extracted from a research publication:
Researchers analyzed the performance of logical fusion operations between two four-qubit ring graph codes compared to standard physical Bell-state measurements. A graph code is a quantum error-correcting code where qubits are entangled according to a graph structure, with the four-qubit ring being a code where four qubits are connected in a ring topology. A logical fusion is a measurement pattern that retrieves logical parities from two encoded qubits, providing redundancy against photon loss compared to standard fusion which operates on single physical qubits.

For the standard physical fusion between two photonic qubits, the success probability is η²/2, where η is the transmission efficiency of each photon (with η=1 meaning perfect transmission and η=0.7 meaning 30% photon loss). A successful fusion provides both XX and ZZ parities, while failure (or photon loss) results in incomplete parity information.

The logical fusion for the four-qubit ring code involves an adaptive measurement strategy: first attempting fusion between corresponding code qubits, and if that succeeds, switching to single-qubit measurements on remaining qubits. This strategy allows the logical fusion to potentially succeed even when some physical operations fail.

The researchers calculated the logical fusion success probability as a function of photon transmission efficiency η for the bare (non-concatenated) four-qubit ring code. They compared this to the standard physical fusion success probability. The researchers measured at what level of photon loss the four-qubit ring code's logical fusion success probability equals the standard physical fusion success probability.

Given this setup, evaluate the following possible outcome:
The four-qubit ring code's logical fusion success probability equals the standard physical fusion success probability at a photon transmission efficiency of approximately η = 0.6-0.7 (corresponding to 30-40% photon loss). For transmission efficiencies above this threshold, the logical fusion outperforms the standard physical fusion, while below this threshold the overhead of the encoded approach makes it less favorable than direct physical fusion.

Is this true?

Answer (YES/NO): YES